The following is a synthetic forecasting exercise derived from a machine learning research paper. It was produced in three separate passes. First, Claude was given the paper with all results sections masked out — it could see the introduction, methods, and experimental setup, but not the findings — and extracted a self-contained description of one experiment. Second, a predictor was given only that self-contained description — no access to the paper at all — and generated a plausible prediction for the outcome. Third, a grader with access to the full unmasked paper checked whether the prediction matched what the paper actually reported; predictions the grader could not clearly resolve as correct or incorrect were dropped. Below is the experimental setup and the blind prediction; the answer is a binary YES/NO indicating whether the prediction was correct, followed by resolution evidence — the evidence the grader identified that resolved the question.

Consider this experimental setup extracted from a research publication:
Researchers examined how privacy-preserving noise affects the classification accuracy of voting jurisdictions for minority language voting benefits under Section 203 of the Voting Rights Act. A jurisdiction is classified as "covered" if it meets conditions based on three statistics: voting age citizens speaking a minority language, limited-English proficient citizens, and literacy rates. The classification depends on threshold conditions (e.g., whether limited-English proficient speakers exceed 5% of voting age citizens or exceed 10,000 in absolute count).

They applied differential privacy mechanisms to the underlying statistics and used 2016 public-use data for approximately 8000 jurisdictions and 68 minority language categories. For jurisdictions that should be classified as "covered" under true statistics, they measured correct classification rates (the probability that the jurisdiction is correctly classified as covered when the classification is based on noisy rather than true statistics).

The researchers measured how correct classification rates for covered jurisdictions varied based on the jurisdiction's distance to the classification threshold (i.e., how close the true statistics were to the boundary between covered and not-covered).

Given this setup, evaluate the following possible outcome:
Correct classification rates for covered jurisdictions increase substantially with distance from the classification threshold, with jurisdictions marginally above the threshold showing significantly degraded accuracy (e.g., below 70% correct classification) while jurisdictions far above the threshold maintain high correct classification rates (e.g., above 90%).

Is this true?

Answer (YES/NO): YES